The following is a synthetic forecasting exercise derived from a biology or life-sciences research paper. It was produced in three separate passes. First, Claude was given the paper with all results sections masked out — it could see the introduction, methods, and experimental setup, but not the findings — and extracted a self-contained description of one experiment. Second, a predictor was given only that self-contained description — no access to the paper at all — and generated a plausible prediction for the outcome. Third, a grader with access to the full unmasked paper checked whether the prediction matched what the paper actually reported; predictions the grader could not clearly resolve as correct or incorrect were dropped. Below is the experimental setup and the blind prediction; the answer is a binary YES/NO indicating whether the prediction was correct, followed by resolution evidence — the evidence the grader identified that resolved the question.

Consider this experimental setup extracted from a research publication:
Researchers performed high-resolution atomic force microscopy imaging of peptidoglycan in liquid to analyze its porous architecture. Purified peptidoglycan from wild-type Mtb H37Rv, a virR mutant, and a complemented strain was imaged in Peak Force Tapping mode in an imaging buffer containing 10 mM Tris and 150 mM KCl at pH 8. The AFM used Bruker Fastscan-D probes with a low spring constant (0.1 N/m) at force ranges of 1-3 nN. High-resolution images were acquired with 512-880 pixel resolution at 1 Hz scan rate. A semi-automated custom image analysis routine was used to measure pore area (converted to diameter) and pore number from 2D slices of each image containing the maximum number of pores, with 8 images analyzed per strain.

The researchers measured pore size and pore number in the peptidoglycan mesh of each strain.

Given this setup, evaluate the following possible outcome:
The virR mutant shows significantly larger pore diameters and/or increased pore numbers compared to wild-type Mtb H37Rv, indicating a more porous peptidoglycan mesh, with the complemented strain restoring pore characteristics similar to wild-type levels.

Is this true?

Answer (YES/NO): NO